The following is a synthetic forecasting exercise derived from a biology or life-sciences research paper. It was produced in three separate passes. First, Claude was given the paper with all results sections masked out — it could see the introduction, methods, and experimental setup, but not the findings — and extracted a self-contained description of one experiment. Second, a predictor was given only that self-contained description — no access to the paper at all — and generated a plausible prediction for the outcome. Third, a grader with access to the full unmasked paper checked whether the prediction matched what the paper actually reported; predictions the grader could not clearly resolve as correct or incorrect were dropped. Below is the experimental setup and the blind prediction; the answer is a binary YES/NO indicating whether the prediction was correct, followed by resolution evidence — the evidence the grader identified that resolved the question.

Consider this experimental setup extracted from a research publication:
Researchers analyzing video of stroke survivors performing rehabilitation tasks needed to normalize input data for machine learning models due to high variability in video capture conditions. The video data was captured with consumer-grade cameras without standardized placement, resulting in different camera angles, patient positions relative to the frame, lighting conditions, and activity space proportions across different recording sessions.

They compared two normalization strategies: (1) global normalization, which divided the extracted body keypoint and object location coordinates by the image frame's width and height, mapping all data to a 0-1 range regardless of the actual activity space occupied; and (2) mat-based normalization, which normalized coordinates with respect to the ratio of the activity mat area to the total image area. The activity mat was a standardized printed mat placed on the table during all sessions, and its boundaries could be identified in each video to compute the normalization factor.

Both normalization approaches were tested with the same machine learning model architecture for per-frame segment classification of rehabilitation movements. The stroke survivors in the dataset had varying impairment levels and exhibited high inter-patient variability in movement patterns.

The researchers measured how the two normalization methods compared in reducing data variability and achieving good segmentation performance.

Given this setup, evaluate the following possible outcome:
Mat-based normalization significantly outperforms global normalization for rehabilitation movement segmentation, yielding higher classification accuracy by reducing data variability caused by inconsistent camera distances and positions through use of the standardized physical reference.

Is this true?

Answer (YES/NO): NO